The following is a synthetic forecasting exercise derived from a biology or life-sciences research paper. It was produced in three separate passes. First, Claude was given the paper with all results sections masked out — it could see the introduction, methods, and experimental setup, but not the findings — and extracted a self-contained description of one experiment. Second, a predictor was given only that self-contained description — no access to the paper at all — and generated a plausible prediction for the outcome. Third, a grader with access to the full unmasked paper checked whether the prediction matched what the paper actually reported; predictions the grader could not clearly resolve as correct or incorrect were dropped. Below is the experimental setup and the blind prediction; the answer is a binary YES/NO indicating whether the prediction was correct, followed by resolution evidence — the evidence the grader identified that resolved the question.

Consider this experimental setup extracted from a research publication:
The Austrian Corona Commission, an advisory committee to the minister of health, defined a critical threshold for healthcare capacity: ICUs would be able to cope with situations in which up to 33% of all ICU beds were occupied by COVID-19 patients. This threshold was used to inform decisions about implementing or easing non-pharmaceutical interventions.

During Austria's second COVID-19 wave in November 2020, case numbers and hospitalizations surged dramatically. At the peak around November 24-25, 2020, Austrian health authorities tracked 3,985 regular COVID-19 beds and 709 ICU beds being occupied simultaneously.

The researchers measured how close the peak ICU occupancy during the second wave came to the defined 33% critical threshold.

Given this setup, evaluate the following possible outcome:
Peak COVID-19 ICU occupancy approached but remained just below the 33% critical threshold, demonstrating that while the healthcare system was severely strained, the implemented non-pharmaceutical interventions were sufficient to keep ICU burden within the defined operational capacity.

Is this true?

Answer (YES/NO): YES